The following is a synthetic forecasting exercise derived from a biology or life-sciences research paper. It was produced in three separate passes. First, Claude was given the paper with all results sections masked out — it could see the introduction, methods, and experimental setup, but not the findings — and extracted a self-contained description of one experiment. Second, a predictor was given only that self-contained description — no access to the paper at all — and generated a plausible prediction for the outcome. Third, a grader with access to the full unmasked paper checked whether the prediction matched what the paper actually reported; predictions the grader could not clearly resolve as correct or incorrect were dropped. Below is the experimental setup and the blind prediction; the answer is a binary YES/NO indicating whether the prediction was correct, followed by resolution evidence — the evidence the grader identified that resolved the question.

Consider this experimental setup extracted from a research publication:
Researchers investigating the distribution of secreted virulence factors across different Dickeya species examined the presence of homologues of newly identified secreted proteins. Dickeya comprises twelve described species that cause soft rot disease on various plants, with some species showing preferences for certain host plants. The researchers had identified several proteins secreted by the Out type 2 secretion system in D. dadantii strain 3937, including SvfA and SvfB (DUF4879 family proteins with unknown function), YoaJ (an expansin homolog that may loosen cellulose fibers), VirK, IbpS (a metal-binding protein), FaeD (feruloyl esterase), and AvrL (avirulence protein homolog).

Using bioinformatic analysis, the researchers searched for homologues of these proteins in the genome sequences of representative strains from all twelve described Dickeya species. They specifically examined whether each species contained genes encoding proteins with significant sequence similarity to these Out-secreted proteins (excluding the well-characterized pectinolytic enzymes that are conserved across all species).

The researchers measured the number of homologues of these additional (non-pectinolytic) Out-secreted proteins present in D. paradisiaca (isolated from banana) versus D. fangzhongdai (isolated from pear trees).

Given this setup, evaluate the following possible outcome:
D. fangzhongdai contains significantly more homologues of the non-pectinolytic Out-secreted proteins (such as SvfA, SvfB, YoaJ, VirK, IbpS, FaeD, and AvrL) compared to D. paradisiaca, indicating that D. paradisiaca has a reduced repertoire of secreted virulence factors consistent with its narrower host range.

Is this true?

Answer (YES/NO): YES